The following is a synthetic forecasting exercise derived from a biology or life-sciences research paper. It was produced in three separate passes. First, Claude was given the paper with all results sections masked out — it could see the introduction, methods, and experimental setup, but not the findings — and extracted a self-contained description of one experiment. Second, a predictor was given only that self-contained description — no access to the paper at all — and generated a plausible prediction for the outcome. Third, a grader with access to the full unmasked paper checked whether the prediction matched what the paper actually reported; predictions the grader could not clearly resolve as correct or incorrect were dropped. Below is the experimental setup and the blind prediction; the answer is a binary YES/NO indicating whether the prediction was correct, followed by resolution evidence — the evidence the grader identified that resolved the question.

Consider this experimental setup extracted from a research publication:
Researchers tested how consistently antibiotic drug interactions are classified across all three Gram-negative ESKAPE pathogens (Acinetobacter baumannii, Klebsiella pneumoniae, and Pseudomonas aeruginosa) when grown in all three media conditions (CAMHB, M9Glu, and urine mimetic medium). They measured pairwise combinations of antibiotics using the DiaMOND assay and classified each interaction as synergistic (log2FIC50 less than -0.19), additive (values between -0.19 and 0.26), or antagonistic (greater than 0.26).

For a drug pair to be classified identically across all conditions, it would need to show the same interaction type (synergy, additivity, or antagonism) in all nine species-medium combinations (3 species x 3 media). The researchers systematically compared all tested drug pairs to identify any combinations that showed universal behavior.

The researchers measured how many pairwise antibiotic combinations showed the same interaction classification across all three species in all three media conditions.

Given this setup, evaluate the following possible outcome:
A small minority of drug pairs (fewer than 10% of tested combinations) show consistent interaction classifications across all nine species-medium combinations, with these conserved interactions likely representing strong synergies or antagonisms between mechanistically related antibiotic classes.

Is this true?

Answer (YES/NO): NO